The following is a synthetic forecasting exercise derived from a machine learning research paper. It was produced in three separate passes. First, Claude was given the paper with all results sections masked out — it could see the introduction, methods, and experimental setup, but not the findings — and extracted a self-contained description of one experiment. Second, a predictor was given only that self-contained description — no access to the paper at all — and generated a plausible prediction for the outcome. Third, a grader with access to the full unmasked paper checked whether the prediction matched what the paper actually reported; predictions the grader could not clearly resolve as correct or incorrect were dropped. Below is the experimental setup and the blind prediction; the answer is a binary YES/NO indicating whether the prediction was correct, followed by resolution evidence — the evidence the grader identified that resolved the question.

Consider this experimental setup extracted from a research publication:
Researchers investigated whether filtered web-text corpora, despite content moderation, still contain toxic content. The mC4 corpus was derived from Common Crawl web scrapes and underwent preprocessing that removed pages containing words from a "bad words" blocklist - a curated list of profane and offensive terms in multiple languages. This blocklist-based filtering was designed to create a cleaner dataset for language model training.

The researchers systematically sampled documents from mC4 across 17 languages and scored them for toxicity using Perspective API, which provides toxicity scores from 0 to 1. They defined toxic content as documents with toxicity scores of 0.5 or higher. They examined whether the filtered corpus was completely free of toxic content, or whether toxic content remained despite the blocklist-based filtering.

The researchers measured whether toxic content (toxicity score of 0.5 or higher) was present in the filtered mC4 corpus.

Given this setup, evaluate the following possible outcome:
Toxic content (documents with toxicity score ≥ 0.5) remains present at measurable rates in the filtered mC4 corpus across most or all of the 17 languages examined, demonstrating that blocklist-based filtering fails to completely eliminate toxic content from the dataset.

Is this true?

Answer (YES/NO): YES